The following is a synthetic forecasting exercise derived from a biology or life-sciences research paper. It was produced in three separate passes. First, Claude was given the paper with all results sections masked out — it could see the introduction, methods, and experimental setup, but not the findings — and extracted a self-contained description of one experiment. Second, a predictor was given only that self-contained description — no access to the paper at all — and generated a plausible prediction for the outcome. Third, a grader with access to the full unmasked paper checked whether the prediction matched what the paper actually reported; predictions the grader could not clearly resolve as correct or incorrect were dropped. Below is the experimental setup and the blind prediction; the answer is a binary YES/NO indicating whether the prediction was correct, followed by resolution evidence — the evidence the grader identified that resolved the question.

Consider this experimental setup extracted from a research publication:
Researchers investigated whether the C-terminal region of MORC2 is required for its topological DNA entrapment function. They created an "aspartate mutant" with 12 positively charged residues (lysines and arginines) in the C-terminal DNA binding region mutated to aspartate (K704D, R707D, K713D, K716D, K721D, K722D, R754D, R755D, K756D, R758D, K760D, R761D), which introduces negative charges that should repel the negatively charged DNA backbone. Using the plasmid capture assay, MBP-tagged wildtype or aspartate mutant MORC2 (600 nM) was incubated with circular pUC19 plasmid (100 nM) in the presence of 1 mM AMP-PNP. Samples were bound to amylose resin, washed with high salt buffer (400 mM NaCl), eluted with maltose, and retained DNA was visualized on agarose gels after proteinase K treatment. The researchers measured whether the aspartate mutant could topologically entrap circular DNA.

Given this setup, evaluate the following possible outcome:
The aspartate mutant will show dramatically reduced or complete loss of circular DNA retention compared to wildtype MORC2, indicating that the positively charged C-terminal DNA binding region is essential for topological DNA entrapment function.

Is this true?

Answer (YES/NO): YES